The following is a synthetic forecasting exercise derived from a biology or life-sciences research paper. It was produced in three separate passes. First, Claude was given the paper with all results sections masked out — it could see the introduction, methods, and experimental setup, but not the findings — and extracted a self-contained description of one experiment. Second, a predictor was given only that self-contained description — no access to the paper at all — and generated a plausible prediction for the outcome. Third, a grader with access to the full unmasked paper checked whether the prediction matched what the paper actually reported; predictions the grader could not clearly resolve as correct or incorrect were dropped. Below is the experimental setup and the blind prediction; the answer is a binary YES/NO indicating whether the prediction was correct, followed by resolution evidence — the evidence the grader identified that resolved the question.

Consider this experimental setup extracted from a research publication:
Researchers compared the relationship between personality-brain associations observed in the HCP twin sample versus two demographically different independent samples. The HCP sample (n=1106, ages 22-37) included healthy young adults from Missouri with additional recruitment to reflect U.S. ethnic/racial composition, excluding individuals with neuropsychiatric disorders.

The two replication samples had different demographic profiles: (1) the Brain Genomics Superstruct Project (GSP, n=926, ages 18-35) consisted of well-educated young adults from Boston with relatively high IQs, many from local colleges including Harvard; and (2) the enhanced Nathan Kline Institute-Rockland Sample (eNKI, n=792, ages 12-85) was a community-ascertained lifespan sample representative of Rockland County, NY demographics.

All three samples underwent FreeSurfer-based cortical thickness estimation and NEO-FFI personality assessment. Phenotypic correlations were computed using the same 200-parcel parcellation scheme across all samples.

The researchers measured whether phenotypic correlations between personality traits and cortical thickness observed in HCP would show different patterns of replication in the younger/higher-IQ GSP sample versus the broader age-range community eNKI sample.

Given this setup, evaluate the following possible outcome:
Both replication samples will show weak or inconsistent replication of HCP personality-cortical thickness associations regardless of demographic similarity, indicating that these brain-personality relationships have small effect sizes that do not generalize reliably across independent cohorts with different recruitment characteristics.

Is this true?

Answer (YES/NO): YES